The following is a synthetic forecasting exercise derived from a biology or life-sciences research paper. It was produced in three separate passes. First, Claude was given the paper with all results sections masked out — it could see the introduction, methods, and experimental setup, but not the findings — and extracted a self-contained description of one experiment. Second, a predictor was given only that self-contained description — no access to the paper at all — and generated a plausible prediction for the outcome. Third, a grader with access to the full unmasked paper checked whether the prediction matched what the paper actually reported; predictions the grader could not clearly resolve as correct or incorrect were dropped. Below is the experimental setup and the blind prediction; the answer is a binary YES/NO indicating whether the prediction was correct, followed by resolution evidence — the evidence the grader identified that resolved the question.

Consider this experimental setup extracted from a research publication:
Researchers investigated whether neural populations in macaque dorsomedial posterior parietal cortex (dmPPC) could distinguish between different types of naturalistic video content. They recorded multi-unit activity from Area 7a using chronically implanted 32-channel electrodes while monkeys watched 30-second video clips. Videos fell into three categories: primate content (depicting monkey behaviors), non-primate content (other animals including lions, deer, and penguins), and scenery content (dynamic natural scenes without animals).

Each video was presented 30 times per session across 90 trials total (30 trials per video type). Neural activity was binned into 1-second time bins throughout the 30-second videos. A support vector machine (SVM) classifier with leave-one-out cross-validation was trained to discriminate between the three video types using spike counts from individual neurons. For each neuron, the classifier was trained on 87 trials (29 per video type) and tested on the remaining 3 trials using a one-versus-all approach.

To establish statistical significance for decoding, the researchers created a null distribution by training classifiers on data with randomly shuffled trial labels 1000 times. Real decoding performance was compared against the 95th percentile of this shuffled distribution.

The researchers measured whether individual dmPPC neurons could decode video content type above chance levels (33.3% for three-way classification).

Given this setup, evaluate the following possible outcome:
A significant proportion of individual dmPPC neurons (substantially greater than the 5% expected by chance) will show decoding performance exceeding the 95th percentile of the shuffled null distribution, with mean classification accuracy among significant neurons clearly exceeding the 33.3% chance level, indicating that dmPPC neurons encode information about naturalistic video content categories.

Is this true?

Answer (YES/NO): YES